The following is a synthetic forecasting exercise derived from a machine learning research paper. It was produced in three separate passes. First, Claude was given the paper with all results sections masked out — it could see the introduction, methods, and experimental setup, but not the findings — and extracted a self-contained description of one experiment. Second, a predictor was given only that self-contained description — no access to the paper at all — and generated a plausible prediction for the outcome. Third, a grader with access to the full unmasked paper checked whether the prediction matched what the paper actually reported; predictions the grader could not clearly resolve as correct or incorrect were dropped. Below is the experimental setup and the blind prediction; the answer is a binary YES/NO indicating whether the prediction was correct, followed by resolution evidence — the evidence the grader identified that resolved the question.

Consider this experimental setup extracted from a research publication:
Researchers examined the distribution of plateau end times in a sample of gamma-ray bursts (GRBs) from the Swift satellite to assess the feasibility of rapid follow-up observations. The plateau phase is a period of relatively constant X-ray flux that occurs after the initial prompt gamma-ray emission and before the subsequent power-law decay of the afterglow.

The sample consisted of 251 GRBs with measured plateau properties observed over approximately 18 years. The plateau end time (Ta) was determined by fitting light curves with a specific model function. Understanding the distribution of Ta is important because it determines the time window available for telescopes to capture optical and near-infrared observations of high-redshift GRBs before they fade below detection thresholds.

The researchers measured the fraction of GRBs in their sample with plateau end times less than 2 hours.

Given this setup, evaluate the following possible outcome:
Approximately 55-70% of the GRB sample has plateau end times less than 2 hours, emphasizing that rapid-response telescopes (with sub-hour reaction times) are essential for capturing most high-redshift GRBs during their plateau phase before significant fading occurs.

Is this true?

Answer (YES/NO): YES